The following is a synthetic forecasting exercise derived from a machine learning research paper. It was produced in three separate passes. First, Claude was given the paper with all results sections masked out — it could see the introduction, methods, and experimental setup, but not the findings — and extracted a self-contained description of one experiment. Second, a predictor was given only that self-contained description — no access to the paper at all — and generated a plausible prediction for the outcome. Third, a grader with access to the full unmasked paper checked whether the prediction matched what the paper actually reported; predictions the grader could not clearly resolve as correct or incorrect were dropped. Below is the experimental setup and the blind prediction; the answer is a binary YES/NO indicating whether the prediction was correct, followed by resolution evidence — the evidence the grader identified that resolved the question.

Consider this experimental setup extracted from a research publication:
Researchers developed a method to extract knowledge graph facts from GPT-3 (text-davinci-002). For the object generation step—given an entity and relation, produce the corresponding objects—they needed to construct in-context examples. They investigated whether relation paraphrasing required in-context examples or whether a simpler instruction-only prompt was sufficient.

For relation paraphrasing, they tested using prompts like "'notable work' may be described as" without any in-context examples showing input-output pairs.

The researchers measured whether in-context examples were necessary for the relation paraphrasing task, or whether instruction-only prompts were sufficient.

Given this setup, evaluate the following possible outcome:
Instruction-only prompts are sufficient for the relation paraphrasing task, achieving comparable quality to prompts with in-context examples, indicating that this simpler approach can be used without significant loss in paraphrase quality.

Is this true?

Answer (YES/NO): YES